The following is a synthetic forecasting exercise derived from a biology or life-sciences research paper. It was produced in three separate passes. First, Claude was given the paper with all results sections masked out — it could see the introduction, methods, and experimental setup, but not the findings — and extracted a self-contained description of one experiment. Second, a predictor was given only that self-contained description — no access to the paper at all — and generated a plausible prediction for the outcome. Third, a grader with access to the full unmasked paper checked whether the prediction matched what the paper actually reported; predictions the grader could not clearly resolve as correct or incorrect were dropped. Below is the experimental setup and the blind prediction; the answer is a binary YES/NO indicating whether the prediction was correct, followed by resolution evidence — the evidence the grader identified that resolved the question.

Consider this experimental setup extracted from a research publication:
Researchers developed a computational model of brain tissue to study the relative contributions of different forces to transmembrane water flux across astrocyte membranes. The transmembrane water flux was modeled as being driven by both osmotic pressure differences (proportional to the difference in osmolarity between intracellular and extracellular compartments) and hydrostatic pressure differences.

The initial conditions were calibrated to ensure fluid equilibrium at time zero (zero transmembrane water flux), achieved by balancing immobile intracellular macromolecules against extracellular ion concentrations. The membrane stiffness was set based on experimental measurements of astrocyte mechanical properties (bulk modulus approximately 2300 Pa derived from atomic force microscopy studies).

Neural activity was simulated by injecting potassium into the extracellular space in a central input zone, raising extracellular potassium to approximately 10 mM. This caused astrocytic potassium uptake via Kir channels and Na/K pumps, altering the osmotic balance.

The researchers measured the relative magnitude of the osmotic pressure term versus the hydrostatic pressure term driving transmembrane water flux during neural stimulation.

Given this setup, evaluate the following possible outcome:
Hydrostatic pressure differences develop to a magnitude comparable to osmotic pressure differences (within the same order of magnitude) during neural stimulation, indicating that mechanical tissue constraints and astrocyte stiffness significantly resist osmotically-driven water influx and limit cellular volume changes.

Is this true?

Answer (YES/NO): YES